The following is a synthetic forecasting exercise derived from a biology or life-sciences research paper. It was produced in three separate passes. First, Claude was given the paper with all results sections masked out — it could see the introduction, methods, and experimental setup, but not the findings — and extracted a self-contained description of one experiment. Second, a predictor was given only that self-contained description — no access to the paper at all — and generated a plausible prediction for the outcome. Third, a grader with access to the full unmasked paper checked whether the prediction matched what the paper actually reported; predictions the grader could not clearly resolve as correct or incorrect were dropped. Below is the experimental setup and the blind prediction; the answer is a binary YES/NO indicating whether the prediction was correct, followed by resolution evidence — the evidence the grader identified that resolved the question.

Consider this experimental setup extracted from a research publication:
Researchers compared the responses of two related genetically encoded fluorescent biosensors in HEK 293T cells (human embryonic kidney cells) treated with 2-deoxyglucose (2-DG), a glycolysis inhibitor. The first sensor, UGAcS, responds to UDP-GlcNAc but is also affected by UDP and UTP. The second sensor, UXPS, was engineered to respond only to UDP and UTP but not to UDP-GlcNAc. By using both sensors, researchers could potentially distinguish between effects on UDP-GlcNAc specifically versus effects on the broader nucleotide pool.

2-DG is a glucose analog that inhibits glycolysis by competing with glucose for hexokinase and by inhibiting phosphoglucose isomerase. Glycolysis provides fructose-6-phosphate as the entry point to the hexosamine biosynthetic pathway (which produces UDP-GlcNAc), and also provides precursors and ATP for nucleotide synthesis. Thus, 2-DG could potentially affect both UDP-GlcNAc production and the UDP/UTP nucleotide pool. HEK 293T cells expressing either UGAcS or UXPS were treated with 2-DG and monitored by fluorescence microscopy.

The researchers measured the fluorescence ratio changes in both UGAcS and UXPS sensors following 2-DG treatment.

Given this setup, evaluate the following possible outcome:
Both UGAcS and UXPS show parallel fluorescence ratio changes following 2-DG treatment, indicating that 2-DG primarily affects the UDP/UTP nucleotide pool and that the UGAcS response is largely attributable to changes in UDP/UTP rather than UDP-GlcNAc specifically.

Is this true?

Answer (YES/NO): NO